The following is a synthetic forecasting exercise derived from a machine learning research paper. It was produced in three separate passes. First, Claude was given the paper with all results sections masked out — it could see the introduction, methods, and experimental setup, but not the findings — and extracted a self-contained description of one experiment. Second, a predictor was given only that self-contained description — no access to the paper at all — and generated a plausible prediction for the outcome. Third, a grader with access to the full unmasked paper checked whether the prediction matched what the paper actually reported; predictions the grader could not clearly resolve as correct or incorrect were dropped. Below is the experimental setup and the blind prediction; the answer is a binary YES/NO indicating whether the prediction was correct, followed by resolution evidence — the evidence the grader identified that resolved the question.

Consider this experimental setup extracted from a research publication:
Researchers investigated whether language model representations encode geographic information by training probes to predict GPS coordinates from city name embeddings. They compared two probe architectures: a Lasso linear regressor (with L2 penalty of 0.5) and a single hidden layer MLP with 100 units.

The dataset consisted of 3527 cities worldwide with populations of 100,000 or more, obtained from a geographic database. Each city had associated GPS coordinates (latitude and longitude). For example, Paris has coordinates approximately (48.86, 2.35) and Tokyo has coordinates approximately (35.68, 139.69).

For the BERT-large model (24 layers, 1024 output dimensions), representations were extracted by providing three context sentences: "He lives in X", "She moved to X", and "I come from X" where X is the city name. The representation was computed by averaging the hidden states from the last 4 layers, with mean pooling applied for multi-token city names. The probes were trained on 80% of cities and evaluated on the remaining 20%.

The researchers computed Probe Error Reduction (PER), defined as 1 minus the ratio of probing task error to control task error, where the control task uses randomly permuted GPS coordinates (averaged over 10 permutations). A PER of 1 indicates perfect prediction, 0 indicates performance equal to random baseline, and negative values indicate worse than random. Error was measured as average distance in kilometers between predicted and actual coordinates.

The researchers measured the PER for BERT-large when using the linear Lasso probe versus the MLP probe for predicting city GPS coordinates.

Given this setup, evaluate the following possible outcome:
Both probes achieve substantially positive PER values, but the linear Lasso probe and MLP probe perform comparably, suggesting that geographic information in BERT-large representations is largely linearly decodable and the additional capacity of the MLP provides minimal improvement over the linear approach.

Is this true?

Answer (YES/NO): YES